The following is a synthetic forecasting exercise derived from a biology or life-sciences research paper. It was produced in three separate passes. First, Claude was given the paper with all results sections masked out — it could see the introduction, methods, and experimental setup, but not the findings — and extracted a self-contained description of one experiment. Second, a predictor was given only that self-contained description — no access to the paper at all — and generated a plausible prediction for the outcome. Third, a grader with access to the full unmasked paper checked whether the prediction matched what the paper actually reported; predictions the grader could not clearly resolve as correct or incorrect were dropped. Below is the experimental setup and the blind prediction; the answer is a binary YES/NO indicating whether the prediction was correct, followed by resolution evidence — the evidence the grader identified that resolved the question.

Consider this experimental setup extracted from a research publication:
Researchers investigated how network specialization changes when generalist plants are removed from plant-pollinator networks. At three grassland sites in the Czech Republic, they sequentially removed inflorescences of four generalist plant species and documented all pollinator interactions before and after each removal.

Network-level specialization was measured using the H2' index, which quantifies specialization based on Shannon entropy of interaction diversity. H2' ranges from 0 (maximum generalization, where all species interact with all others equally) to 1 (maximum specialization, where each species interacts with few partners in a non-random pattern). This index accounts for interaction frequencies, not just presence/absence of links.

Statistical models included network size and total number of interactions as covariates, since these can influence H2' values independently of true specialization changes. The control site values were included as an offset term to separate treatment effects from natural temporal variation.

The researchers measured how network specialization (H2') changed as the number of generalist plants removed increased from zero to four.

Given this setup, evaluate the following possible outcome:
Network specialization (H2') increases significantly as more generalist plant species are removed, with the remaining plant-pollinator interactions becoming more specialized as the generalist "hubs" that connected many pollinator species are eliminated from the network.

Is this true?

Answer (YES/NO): NO